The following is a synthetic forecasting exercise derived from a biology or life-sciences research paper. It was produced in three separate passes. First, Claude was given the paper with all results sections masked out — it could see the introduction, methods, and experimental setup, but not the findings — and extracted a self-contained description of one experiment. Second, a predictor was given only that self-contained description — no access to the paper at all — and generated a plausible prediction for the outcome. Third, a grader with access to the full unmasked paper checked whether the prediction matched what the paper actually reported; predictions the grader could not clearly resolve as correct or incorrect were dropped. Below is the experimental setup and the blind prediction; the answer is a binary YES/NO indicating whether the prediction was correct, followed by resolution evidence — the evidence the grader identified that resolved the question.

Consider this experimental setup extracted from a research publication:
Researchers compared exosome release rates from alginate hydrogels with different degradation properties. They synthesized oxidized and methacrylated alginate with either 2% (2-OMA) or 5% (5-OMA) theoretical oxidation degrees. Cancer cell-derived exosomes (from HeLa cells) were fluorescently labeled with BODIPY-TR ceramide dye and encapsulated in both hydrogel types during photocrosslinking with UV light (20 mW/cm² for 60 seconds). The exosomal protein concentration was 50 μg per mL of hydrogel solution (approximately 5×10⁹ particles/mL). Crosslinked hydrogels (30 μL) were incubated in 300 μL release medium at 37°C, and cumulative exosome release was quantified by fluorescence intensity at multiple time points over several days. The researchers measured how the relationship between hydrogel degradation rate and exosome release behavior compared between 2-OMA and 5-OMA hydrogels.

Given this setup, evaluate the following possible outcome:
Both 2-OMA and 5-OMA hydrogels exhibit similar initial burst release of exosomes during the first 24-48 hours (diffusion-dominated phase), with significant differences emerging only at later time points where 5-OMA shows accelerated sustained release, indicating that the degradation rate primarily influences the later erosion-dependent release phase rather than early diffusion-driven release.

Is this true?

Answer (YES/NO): NO